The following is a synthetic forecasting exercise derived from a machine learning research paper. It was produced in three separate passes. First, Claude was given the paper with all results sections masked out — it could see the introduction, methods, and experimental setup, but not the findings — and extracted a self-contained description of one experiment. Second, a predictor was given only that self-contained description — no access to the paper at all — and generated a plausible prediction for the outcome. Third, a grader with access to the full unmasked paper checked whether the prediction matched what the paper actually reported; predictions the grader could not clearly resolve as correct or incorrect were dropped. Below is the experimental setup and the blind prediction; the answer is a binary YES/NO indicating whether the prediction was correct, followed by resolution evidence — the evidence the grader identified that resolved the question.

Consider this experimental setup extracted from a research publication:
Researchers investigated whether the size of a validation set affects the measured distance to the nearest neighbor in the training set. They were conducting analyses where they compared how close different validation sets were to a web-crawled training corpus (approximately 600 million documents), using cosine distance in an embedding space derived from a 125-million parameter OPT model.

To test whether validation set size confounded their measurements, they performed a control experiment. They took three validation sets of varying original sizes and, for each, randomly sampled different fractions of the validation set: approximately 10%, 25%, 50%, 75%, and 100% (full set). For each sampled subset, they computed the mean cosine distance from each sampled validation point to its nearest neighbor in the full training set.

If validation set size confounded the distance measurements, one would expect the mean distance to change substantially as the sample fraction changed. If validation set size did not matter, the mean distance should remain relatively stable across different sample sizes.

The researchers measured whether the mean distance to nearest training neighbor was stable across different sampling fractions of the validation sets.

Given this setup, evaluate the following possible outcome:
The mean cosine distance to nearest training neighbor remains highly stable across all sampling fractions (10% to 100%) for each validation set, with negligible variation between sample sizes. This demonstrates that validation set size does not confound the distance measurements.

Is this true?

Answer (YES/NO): YES